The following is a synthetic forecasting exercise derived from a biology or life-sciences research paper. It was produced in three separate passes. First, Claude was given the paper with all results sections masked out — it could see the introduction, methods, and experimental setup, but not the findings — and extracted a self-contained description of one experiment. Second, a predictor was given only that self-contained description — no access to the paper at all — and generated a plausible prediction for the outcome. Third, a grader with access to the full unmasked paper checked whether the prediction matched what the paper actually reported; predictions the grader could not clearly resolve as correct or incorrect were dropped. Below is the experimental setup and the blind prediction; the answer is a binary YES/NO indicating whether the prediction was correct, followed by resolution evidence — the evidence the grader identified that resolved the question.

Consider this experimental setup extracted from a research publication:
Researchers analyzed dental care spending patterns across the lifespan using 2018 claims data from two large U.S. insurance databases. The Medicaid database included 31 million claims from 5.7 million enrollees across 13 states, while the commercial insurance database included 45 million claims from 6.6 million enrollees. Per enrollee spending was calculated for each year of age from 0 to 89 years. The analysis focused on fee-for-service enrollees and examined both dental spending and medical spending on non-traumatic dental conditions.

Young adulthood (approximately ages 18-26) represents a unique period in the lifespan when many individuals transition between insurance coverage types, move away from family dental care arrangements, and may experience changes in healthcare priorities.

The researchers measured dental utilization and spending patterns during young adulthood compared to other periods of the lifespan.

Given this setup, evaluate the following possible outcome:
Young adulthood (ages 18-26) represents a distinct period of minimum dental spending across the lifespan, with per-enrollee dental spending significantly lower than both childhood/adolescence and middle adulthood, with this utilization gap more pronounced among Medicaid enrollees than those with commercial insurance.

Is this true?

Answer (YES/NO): YES